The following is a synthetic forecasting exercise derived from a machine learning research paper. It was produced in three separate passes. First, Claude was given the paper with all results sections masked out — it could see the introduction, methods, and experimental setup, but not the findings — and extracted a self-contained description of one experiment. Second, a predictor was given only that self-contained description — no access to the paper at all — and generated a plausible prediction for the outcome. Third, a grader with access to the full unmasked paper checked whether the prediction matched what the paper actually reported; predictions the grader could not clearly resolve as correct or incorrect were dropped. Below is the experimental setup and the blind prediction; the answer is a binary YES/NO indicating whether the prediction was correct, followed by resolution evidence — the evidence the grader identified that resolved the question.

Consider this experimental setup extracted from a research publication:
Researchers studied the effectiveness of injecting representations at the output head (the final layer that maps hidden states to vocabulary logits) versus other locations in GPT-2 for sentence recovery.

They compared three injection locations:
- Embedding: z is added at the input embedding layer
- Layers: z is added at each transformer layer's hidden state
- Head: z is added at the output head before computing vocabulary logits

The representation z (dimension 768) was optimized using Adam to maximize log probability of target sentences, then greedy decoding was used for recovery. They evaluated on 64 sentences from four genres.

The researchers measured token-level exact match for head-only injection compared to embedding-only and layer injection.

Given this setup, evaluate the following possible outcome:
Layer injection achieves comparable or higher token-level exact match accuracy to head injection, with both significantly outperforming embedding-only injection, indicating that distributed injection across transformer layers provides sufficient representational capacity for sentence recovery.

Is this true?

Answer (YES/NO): NO